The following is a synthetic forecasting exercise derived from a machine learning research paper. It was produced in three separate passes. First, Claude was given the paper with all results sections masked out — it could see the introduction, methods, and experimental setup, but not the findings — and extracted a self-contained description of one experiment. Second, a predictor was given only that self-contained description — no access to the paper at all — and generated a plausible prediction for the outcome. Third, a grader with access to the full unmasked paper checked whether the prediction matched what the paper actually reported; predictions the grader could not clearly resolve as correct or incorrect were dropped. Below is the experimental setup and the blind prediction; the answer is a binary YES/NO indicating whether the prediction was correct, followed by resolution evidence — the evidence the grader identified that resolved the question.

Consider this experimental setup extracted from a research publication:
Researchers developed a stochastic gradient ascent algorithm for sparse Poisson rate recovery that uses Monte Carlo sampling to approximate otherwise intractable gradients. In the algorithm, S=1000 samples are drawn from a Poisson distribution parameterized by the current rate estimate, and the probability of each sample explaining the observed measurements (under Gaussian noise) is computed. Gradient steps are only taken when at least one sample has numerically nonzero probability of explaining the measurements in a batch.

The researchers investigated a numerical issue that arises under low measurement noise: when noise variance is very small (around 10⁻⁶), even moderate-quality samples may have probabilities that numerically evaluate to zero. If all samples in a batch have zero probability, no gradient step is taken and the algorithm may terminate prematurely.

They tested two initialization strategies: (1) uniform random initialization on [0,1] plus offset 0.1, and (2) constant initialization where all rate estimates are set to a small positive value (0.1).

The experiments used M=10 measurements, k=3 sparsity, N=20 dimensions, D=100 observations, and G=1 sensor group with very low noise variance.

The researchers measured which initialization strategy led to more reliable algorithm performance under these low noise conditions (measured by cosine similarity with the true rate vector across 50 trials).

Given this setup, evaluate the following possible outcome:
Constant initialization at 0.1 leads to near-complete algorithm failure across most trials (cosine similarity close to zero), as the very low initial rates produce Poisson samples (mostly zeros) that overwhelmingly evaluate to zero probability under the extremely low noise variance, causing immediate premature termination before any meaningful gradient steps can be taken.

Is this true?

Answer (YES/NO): NO